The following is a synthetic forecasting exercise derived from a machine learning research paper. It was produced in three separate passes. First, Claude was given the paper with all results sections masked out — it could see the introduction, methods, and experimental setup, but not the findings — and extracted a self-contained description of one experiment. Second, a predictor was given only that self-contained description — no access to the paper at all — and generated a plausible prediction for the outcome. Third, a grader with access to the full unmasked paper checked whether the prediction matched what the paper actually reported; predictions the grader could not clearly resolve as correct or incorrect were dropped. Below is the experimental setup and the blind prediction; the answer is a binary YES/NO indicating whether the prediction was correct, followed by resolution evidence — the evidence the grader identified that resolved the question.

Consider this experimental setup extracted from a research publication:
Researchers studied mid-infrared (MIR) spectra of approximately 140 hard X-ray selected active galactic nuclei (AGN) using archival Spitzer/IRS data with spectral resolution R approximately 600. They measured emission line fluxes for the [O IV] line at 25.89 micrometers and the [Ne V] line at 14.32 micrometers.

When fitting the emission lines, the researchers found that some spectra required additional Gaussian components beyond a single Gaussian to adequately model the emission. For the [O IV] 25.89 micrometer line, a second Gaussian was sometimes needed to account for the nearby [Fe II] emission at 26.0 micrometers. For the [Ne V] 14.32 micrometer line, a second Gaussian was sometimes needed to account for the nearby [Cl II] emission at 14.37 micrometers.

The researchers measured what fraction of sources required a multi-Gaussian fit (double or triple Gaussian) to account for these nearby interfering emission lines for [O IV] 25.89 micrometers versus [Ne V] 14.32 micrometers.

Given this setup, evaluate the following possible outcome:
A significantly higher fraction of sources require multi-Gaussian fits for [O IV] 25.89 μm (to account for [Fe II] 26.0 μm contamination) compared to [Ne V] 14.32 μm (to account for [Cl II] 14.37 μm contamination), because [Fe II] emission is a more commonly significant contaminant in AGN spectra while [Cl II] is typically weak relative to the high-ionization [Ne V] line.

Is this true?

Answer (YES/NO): YES